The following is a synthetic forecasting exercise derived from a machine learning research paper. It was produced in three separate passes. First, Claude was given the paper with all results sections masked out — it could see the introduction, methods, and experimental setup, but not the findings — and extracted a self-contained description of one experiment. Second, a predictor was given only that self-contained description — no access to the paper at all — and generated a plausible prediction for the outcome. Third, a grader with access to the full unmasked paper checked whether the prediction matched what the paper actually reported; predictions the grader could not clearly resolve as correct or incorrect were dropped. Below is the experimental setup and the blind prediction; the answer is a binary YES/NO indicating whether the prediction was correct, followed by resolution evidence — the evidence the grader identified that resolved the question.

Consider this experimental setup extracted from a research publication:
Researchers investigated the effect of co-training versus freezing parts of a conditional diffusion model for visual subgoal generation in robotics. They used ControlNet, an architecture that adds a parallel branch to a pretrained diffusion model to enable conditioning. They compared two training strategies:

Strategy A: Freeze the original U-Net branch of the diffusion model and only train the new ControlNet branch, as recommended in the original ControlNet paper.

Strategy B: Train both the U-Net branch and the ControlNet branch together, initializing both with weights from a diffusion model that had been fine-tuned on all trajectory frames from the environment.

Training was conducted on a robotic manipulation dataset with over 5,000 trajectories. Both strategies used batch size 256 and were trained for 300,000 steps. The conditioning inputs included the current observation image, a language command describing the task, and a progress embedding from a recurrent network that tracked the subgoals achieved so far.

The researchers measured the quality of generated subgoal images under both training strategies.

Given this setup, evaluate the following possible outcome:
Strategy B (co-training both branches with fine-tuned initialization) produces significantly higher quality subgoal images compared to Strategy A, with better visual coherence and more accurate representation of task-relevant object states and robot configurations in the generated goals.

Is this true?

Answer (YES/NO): NO